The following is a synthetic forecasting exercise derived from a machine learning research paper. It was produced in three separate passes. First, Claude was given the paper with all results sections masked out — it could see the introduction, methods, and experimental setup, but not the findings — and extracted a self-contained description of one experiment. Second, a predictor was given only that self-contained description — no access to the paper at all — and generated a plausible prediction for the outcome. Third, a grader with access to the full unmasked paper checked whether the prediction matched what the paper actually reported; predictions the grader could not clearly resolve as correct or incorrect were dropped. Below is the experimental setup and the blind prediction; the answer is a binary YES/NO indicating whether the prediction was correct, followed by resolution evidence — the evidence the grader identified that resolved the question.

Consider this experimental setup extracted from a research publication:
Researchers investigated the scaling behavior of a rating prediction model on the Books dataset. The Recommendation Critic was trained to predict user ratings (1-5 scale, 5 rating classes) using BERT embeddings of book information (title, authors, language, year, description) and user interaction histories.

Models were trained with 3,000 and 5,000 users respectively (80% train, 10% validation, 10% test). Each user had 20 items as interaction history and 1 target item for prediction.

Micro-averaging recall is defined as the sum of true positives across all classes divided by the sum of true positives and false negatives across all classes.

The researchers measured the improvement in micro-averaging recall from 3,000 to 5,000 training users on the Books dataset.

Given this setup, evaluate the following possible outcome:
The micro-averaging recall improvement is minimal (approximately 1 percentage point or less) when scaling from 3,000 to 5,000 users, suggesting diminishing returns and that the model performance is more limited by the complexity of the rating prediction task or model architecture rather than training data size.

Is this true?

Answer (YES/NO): NO